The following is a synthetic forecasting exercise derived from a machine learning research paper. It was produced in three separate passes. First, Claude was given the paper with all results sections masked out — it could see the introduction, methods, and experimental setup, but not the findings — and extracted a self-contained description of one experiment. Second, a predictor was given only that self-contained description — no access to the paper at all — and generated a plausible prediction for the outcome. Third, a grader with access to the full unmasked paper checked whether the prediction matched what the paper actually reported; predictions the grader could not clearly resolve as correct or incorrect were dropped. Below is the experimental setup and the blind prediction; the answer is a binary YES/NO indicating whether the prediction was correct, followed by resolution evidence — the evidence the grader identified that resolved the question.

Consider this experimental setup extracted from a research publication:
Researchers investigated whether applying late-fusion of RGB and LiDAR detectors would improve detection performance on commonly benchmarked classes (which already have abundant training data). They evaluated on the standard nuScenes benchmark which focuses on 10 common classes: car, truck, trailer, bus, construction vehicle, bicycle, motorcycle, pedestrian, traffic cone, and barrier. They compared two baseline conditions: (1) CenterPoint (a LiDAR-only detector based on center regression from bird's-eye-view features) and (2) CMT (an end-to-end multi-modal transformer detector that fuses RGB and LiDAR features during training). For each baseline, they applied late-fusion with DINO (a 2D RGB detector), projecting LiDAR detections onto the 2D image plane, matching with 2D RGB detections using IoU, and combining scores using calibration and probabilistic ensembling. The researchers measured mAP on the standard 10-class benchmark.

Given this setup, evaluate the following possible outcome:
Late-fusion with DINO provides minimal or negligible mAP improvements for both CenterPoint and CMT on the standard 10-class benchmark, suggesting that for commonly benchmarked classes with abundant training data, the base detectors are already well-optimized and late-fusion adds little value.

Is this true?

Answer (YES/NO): NO